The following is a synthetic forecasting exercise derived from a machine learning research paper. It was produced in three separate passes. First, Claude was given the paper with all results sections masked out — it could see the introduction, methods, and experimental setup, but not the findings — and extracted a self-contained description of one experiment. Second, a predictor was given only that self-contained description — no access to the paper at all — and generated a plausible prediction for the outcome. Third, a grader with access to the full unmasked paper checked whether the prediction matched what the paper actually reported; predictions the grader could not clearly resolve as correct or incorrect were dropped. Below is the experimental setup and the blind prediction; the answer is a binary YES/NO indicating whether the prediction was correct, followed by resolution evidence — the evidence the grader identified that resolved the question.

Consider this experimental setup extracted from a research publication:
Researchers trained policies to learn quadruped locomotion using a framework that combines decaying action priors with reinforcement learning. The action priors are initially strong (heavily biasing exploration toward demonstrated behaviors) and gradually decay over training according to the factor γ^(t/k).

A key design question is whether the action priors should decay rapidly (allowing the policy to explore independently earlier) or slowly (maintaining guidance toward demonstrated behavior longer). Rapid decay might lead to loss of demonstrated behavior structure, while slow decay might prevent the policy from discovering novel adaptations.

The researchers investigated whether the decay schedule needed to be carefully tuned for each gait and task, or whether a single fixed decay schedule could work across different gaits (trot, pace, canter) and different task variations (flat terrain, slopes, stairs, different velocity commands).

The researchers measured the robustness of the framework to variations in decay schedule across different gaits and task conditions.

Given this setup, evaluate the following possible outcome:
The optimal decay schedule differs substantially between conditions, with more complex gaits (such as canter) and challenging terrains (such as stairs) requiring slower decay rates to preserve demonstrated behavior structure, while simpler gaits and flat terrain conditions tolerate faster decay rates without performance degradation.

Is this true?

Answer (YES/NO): NO